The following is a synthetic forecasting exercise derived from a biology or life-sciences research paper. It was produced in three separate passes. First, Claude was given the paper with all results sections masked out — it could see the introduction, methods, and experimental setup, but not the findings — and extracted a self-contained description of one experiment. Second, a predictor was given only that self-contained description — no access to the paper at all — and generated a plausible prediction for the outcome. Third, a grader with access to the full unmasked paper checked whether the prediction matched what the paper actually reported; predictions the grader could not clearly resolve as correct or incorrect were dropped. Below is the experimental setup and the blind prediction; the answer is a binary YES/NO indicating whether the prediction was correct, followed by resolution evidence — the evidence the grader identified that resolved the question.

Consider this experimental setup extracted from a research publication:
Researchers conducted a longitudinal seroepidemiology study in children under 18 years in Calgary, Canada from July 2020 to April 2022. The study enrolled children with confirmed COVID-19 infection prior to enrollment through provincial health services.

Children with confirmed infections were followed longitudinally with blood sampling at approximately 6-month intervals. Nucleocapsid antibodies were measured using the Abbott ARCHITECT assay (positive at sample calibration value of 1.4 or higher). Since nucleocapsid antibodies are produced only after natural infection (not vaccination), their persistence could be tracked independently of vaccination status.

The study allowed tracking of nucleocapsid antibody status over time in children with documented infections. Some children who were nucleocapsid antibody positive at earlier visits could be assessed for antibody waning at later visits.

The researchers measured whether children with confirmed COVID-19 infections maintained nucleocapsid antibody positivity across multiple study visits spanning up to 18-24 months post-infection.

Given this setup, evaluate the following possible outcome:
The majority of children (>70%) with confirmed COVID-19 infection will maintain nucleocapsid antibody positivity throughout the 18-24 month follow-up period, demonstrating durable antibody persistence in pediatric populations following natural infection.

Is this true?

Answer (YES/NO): NO